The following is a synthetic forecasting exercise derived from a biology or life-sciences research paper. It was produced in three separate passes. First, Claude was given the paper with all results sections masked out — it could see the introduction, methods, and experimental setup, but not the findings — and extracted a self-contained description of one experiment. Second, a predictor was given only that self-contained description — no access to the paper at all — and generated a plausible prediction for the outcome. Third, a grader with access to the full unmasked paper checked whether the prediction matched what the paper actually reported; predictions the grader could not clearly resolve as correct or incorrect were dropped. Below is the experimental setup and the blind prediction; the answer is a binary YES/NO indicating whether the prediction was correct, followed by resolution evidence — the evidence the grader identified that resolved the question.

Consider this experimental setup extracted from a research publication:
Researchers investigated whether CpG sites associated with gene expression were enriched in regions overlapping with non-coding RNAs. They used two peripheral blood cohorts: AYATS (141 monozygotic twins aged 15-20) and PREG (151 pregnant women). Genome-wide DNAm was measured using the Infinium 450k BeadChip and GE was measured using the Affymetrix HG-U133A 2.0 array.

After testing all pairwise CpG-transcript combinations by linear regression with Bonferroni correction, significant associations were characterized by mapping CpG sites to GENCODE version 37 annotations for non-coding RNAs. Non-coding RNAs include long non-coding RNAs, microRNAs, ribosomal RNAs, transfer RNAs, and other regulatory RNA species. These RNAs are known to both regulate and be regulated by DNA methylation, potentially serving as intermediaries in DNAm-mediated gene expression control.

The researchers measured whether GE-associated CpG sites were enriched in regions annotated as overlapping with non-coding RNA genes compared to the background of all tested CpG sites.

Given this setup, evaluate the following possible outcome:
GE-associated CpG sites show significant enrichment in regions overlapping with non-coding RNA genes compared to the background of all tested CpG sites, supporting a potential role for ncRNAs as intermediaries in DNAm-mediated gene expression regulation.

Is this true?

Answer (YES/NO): NO